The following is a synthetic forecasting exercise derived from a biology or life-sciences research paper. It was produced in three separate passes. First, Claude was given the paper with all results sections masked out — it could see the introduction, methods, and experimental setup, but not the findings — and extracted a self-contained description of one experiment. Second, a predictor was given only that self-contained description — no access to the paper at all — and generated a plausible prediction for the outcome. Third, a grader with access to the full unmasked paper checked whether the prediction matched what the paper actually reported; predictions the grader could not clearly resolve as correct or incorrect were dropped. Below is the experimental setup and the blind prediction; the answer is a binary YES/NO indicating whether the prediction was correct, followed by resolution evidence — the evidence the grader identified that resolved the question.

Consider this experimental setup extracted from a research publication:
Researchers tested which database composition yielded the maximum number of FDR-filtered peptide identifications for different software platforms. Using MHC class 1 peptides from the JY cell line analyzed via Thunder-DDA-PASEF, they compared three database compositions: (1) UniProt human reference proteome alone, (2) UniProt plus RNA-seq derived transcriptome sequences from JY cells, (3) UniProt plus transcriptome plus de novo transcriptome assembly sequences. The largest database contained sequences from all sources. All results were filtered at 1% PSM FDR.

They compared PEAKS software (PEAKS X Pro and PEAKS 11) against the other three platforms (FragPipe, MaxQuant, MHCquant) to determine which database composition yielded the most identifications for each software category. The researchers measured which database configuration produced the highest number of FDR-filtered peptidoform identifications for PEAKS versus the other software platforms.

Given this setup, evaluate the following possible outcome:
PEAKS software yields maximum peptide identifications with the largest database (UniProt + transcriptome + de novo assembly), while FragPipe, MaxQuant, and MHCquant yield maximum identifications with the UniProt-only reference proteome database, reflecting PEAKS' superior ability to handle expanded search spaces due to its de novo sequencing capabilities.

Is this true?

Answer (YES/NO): NO